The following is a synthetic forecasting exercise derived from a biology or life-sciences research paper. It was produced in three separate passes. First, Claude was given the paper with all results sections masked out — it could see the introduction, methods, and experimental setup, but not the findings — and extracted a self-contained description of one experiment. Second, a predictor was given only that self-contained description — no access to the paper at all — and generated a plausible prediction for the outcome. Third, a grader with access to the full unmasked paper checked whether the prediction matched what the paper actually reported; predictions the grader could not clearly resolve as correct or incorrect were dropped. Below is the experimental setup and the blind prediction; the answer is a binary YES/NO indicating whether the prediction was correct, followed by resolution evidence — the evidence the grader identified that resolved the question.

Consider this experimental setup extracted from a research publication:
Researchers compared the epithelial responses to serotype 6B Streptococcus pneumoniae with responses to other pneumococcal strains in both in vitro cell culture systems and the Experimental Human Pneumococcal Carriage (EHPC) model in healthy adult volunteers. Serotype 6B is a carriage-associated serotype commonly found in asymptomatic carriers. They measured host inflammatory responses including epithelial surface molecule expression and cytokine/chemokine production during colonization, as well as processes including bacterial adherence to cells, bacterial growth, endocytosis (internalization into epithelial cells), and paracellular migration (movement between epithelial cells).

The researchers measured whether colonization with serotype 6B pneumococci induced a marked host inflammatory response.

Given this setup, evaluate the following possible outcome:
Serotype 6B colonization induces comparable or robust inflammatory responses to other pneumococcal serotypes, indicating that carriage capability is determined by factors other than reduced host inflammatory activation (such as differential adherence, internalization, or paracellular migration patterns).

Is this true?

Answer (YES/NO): NO